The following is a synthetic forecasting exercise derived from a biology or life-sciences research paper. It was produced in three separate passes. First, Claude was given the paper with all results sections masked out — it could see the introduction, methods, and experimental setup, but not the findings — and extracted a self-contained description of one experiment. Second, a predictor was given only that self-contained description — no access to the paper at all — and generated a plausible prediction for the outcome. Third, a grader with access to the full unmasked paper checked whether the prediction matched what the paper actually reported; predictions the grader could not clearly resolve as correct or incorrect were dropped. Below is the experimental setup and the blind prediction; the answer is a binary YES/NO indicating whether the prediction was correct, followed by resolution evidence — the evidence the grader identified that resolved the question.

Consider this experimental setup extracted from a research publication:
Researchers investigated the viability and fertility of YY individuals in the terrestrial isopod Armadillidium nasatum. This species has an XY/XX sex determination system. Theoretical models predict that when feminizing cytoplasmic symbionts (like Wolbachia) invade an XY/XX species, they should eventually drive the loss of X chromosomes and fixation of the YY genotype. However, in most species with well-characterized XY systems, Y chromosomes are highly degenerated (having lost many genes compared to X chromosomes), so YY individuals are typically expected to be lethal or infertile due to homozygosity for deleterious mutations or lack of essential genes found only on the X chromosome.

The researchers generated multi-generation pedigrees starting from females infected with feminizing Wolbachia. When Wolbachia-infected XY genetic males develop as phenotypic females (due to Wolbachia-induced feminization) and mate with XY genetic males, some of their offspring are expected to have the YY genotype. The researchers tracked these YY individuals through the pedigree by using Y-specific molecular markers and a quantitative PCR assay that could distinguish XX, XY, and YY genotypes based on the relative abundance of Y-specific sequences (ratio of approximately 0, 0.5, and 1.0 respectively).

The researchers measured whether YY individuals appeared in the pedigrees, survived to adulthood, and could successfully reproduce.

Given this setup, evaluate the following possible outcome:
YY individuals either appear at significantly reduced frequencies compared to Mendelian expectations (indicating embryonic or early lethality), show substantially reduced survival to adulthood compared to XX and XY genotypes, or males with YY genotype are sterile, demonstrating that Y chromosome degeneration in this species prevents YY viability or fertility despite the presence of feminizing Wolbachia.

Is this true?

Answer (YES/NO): NO